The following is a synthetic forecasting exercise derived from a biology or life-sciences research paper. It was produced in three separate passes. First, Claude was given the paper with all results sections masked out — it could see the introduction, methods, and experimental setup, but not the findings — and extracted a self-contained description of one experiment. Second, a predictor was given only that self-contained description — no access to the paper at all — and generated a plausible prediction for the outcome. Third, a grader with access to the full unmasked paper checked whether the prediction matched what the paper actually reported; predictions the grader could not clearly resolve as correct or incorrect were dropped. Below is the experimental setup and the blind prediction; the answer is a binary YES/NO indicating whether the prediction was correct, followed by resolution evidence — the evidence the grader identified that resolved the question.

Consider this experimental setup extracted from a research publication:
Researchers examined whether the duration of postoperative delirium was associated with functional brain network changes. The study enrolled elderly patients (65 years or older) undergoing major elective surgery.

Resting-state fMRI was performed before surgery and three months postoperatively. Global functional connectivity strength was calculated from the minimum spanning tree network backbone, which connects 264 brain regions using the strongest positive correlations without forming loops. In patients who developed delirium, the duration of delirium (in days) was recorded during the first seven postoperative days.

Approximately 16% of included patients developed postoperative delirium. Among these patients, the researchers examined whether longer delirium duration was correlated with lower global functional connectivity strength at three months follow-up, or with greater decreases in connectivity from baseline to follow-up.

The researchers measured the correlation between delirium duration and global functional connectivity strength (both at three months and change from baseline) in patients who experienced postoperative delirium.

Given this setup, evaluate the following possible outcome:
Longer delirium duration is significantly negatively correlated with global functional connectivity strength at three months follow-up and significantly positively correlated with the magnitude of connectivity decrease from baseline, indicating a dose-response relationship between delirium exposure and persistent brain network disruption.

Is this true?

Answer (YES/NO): NO